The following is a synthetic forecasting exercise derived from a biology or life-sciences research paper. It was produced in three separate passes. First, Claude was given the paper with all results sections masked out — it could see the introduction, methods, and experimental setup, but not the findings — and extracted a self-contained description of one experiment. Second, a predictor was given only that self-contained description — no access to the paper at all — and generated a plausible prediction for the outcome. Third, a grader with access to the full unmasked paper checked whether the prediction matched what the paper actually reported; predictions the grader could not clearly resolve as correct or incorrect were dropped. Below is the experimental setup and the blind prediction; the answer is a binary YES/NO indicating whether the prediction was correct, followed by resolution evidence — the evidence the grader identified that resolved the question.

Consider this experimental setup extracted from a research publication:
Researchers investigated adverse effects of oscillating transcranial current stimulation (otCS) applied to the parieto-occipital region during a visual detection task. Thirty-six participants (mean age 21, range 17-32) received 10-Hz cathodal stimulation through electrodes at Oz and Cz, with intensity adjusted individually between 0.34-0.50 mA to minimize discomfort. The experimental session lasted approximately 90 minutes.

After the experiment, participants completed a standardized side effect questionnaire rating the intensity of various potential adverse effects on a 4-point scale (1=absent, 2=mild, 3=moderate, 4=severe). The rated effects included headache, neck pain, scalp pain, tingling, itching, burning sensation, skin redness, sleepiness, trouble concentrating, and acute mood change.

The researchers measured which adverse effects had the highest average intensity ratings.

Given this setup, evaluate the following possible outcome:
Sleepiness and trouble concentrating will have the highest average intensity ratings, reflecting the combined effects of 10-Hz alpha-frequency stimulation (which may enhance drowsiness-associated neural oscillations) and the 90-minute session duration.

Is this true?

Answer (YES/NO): YES